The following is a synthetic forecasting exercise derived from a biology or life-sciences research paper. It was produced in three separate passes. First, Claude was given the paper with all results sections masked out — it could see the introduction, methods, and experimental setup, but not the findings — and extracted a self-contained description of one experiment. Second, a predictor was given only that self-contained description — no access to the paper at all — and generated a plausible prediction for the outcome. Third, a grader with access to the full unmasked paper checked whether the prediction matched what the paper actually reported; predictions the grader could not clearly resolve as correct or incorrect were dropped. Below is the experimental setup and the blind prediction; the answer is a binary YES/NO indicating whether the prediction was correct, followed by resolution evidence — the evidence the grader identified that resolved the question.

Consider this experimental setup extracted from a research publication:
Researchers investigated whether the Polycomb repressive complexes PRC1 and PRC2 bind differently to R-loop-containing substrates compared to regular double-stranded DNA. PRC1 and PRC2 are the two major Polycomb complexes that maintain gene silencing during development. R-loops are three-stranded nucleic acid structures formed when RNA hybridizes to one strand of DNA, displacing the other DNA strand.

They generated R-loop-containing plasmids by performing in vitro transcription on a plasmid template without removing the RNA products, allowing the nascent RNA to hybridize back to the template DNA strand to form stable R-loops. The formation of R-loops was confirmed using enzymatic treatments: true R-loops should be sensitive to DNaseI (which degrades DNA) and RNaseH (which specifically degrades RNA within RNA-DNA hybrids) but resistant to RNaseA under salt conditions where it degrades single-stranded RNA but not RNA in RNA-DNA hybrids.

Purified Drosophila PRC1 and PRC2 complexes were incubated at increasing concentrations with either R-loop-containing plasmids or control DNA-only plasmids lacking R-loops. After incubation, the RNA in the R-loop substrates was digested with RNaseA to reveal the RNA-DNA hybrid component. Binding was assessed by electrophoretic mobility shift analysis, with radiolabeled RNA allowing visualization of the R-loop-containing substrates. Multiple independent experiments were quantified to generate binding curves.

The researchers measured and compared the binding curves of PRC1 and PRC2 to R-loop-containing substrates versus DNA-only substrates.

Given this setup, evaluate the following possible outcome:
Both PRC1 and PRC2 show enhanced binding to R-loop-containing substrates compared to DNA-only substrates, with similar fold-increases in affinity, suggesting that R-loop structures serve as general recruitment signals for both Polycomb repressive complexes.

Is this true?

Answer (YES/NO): NO